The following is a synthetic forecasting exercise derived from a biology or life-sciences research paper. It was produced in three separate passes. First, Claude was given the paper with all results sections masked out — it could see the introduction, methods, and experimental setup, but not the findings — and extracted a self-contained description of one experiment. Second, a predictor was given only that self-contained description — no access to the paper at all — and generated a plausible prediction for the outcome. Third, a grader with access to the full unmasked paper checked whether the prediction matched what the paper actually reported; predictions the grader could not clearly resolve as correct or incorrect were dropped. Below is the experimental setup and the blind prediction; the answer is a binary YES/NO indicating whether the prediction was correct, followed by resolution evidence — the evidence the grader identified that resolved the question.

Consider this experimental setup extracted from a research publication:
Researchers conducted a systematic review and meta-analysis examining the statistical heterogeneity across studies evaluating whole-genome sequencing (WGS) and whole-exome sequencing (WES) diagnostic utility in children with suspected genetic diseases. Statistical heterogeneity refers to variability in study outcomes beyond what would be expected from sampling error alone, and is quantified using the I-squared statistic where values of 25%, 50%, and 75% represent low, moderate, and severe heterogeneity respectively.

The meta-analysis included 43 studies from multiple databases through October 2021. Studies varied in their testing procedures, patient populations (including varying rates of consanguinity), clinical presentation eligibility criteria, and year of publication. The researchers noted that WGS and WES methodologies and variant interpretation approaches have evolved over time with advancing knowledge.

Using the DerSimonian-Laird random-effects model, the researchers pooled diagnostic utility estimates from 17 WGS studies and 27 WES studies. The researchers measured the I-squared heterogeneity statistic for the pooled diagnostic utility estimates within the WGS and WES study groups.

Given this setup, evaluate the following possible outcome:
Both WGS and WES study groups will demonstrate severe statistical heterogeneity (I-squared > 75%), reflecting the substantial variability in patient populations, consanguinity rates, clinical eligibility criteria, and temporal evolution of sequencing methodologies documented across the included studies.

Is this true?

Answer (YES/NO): YES